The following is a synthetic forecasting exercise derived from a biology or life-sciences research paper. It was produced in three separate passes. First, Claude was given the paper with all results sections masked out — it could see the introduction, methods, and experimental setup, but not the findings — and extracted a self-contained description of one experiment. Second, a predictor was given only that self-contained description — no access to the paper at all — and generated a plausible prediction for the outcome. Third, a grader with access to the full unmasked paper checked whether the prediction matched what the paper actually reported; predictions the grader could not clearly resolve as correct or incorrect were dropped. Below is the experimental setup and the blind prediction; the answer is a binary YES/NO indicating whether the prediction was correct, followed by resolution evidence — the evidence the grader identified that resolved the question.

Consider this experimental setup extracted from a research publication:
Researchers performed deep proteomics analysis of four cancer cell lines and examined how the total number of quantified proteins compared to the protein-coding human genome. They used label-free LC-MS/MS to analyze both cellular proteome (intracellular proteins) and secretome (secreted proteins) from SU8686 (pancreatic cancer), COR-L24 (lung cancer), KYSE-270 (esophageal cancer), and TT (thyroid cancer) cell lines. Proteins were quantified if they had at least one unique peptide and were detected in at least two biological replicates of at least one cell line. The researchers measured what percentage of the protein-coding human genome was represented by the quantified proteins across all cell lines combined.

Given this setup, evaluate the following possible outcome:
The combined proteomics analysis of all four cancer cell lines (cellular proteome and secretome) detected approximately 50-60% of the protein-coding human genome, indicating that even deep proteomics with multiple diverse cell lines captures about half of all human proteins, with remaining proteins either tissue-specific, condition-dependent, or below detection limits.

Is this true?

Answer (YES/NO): YES